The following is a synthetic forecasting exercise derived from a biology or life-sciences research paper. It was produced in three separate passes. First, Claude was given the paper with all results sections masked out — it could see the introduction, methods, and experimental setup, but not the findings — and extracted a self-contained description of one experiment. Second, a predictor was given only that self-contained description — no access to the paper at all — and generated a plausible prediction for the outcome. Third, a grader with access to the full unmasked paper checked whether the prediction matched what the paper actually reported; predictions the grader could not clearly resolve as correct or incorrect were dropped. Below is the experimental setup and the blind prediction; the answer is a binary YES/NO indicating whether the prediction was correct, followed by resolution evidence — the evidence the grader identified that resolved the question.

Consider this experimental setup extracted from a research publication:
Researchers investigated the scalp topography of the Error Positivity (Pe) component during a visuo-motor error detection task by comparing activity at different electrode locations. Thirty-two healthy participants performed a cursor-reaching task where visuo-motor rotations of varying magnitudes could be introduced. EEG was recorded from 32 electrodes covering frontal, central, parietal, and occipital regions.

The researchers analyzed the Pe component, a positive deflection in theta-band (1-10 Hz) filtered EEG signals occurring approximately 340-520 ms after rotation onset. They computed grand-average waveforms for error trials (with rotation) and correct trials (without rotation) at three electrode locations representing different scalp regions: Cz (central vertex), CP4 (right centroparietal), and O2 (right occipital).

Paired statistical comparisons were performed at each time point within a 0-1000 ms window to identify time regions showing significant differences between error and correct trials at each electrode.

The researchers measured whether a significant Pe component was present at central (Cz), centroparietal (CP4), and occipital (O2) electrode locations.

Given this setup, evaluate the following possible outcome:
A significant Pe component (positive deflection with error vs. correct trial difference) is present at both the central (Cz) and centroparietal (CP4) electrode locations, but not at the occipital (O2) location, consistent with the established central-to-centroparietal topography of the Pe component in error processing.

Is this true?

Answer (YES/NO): NO